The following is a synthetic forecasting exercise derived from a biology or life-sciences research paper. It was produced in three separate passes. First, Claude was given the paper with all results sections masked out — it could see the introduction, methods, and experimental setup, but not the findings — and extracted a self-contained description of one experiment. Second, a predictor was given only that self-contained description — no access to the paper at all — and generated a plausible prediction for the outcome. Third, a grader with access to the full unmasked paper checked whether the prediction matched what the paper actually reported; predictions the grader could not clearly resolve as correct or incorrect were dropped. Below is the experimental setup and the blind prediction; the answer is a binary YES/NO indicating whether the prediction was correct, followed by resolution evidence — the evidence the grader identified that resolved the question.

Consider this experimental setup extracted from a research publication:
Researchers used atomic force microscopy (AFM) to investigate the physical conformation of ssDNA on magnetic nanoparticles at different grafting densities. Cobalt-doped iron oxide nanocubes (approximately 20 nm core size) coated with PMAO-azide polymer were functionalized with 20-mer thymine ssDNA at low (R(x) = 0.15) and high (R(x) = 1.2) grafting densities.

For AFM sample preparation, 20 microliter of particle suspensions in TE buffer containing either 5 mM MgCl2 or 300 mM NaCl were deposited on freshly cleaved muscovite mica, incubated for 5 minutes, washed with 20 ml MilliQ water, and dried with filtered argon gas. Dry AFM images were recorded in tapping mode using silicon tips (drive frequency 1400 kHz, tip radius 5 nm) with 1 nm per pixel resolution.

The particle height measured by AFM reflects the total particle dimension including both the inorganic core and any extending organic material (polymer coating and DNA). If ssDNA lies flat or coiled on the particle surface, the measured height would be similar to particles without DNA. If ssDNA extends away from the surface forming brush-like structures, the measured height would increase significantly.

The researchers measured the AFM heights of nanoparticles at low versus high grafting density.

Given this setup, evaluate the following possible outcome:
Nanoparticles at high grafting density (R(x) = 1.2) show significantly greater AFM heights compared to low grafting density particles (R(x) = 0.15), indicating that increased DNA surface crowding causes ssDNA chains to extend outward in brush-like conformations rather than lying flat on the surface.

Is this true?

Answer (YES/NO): YES